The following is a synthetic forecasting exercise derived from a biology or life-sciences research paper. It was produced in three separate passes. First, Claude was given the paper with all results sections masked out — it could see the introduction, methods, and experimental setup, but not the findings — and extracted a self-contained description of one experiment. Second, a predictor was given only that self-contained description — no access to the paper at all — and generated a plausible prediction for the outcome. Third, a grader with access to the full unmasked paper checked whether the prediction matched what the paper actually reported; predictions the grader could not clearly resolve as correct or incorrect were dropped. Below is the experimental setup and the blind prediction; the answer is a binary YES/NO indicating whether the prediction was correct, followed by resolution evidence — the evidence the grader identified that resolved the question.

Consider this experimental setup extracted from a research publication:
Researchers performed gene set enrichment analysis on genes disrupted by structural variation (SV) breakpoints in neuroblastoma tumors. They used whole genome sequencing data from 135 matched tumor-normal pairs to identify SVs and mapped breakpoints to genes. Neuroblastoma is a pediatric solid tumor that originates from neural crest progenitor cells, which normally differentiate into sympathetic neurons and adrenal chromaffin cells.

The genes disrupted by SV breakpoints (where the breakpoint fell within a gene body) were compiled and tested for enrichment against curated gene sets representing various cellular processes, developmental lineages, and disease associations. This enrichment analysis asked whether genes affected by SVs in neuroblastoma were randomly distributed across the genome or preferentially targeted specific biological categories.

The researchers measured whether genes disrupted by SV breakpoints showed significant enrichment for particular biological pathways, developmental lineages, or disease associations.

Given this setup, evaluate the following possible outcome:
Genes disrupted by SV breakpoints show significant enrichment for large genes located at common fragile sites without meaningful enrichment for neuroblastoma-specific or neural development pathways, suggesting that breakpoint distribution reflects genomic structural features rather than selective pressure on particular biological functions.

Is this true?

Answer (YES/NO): NO